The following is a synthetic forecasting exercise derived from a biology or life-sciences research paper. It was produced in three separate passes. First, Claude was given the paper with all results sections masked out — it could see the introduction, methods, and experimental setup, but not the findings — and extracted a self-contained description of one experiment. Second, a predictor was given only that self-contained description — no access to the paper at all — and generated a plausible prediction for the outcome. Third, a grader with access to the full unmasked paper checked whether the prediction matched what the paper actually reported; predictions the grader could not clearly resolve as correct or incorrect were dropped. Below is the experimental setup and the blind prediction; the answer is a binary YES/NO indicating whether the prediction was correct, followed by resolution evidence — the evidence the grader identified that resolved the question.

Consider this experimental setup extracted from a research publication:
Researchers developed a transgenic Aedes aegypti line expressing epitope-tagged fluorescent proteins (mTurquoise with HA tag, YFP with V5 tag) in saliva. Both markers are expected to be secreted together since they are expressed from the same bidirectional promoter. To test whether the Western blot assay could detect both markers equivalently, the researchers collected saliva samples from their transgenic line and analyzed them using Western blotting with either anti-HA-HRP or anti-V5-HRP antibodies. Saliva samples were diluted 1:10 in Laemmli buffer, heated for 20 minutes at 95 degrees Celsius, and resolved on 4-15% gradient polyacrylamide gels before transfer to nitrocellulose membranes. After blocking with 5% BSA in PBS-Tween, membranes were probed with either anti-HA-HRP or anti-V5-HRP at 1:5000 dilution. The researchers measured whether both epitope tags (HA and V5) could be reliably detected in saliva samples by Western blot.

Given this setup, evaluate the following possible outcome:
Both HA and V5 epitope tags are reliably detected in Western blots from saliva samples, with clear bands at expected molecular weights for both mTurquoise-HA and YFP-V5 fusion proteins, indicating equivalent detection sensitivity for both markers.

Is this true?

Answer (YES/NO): NO